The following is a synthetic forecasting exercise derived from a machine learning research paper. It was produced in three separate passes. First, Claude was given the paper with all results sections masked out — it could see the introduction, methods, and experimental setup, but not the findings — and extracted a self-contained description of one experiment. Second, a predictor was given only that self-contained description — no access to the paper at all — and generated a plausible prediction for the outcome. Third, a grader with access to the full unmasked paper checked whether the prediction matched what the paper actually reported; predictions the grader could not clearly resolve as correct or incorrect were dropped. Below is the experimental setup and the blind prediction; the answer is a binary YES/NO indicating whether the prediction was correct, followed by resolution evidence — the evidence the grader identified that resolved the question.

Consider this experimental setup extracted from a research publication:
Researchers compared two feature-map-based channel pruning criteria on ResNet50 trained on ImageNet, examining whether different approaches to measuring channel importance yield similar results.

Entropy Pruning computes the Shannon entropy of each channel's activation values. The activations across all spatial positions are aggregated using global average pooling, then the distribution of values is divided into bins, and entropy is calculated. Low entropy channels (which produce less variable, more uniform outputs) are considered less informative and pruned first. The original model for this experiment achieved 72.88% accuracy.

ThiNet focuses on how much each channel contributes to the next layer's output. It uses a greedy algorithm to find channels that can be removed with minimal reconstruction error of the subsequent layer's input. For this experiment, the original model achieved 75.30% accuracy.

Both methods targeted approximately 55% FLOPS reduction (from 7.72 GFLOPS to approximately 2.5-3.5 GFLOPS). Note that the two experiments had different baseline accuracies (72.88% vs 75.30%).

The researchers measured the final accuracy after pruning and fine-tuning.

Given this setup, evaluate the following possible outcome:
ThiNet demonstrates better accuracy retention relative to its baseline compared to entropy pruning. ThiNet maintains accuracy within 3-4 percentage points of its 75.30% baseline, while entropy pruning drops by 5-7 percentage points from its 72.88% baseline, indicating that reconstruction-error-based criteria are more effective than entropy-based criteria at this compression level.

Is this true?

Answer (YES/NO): NO